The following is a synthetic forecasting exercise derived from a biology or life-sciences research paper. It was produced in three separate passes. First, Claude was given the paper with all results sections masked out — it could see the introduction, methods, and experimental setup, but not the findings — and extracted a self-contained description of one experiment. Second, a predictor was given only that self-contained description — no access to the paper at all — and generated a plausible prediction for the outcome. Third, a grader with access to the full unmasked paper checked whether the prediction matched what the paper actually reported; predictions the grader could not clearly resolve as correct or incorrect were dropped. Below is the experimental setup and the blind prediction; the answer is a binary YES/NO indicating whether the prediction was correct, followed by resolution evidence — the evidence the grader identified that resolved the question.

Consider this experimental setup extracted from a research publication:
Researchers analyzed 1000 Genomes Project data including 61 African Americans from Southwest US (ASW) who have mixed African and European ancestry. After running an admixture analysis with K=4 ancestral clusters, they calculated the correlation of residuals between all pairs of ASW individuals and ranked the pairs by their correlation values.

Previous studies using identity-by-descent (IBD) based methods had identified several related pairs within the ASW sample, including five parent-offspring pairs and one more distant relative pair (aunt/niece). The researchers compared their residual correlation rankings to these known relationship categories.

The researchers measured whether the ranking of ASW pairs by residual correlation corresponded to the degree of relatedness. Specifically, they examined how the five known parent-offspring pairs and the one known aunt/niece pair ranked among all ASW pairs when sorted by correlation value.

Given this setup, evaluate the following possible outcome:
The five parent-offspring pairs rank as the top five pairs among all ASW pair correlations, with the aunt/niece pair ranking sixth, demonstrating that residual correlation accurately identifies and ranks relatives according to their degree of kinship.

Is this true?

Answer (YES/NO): YES